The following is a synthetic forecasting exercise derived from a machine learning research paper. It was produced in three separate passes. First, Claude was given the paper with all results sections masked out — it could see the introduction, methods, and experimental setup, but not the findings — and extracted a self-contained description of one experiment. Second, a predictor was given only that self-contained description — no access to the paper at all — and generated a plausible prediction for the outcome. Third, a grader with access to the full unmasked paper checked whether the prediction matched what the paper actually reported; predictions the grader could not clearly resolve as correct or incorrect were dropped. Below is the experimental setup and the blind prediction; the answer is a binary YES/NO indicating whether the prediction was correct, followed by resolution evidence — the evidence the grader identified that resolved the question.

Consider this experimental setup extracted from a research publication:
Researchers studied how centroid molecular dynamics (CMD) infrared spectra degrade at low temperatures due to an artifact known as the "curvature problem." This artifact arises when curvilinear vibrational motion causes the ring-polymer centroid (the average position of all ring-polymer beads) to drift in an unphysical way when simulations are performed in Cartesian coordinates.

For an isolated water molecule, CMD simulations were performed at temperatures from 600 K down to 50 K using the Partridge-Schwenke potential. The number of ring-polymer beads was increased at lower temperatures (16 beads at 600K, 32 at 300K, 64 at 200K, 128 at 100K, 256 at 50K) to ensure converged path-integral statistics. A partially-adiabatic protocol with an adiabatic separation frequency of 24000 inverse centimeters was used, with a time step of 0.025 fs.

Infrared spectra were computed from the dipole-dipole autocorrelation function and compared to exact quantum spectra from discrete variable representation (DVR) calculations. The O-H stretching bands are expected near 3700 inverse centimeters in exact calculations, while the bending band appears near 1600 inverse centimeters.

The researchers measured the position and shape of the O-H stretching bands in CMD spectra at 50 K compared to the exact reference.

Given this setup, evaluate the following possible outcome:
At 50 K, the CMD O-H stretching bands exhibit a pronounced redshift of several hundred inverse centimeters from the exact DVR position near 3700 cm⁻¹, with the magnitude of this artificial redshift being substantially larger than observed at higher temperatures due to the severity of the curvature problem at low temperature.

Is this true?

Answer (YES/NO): NO